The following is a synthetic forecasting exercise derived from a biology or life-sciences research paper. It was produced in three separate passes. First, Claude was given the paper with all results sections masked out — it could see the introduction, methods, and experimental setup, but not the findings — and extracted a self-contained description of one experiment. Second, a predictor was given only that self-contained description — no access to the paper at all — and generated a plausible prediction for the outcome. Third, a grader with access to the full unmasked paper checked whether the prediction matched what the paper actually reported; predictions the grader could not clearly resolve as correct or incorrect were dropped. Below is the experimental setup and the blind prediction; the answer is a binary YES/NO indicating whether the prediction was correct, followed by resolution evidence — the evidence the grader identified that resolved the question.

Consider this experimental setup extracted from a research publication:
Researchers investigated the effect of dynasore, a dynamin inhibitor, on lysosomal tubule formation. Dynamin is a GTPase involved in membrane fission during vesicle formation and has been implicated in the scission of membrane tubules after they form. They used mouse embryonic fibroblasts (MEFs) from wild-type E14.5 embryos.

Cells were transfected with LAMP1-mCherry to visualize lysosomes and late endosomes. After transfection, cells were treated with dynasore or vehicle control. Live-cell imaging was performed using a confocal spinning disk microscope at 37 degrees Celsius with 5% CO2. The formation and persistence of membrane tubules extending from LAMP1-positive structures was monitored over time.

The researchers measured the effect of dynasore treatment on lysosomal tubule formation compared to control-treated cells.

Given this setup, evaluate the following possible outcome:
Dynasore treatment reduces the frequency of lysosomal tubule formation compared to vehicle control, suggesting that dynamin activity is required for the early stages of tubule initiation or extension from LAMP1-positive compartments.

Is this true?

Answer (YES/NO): NO